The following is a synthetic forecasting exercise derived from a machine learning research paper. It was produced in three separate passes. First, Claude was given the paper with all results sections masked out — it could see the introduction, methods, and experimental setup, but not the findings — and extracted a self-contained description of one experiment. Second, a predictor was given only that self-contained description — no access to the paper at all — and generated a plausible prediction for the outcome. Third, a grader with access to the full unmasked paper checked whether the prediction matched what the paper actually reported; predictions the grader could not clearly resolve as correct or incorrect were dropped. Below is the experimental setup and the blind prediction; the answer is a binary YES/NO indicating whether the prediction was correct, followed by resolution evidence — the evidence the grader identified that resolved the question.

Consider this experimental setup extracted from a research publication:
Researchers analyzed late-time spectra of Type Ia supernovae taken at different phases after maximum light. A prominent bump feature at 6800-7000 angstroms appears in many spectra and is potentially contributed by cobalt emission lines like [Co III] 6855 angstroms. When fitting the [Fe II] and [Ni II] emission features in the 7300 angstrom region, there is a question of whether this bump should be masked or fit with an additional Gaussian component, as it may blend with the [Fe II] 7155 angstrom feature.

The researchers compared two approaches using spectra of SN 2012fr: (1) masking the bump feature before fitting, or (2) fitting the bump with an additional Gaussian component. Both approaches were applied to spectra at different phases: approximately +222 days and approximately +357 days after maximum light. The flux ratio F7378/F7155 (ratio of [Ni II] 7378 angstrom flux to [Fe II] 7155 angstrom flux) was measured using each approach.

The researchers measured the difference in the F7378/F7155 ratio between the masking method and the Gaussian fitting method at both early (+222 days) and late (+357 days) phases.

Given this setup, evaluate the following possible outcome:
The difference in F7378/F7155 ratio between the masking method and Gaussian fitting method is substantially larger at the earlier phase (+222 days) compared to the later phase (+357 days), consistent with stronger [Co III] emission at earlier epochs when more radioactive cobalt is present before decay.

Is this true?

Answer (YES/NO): YES